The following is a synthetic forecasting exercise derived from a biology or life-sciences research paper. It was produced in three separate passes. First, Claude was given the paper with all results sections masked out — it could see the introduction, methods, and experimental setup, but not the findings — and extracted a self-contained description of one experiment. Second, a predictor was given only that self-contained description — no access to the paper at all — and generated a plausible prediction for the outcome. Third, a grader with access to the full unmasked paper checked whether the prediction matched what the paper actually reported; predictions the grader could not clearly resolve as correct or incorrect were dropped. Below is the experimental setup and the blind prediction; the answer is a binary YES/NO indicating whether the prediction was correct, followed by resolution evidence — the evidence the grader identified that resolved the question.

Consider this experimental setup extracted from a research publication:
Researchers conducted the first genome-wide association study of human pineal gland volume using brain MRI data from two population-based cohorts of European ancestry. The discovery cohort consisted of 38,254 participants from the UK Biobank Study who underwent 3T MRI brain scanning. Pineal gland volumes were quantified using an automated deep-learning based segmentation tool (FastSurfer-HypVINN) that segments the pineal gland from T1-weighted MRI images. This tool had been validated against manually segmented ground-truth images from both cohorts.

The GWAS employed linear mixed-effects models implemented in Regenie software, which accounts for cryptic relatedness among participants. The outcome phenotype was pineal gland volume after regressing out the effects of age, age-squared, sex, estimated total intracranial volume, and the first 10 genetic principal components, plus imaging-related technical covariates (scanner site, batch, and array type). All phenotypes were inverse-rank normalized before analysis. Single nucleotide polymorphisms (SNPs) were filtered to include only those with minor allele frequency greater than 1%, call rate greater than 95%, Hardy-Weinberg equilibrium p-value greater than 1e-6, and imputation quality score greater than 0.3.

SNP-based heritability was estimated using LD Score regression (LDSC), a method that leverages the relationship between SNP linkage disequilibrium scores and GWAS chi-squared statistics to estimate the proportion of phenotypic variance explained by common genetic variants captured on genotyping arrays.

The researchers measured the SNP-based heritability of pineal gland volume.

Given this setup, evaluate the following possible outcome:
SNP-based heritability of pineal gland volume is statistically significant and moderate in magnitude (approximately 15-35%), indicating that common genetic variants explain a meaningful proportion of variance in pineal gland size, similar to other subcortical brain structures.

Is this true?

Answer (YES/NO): YES